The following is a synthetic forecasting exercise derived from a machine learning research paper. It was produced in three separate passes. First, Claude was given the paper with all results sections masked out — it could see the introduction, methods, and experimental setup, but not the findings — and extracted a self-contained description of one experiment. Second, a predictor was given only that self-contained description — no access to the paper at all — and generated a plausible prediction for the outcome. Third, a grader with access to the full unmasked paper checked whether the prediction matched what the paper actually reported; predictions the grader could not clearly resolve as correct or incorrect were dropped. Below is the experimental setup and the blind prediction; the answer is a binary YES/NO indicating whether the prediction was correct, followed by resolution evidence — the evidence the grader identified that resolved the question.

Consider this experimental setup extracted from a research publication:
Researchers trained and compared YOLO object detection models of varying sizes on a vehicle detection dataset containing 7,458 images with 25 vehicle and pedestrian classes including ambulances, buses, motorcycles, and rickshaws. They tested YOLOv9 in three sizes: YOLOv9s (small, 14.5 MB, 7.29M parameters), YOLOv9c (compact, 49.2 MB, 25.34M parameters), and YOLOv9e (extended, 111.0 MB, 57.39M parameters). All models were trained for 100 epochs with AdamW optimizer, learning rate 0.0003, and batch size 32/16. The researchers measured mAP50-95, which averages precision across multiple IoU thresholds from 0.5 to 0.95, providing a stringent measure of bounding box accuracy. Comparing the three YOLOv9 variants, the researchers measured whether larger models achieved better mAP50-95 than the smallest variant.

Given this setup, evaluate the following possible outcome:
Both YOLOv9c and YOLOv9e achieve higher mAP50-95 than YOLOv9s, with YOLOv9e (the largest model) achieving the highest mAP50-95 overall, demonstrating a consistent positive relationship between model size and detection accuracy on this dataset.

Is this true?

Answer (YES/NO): NO